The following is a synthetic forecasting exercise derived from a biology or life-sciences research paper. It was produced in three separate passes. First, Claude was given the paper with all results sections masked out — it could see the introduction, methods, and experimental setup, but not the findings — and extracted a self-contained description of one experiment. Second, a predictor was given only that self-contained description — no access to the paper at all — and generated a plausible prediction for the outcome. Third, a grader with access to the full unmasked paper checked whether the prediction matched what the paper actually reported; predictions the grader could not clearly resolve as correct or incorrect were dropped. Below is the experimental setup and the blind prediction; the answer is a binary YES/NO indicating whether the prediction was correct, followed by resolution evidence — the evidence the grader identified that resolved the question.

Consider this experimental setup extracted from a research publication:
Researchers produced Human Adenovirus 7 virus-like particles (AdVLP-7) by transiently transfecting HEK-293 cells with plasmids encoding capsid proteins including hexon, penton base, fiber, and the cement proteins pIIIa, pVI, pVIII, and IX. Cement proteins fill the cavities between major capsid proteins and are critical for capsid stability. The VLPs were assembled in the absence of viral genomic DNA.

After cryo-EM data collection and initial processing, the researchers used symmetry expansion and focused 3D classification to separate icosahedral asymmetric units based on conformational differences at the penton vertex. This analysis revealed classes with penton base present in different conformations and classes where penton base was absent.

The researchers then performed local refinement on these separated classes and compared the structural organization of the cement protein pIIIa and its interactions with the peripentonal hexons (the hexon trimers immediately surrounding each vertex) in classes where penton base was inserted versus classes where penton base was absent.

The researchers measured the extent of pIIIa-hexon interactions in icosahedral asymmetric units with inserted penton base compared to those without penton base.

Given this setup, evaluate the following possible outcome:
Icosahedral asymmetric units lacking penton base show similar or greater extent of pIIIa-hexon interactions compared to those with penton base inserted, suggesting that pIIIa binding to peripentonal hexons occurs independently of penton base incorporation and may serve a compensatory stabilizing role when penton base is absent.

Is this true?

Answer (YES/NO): NO